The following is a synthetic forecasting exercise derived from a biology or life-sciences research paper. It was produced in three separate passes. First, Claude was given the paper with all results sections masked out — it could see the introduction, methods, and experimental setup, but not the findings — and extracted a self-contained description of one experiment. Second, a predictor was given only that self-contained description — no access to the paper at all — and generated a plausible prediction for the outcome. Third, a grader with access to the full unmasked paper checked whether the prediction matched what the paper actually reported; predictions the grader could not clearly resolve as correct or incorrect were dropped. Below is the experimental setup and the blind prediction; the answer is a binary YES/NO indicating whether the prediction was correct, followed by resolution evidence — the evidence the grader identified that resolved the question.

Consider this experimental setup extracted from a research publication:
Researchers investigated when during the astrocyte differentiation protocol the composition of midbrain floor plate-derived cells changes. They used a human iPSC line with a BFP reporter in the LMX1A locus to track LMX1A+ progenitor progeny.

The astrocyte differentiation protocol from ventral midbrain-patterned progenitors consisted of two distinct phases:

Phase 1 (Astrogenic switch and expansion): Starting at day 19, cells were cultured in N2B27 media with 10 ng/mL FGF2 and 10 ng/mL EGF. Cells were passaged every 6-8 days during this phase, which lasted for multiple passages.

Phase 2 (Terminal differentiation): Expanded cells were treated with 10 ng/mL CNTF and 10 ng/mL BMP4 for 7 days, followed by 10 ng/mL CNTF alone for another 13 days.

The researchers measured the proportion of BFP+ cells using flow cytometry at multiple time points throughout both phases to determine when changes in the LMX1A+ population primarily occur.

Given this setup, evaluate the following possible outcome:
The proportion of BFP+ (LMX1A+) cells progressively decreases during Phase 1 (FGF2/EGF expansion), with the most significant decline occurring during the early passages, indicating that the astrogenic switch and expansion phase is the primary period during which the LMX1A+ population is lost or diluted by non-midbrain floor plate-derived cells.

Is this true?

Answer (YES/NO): YES